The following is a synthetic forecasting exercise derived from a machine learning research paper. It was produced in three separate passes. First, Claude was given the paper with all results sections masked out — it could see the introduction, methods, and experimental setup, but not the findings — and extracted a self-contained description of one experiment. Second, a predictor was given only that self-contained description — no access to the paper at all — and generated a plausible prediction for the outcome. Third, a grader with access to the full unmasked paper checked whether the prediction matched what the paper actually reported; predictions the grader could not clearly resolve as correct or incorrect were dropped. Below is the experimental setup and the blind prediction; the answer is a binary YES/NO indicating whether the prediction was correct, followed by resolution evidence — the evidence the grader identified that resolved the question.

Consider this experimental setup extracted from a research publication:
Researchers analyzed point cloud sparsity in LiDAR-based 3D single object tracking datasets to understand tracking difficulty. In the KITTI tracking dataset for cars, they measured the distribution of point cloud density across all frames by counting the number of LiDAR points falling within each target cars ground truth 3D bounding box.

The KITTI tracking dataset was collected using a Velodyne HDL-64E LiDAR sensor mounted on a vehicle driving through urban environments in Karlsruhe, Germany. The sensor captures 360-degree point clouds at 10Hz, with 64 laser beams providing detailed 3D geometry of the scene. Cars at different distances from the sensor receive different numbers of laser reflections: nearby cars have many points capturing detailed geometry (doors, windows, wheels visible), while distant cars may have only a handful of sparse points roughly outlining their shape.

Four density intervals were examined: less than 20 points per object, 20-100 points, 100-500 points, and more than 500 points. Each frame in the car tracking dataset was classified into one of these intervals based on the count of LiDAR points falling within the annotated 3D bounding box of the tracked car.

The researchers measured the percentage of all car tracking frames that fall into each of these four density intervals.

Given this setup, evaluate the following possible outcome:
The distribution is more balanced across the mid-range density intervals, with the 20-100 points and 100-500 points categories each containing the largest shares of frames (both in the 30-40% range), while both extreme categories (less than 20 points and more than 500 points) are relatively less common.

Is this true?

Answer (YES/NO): NO